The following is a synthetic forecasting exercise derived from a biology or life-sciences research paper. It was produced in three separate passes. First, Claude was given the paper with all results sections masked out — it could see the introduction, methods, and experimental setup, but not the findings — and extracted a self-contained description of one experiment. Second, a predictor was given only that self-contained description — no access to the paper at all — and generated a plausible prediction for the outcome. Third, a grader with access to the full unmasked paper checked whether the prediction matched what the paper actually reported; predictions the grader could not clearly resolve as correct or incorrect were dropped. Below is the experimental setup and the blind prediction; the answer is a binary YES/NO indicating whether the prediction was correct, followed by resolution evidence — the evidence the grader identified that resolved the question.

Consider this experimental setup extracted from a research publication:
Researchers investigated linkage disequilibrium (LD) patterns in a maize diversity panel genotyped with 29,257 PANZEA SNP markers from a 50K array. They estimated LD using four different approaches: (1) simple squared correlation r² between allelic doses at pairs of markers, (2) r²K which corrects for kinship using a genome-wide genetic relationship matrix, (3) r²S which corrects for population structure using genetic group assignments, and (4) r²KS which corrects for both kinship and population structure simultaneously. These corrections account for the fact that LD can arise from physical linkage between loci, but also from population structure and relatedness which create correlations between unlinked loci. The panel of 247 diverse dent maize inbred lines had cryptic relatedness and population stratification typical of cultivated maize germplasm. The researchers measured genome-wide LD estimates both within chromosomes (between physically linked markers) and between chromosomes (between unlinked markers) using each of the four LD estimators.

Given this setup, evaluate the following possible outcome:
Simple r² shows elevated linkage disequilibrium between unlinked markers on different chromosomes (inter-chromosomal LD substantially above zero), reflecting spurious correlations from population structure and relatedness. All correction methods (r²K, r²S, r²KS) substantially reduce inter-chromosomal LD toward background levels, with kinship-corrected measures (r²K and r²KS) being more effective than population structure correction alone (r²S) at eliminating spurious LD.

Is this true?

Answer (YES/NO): YES